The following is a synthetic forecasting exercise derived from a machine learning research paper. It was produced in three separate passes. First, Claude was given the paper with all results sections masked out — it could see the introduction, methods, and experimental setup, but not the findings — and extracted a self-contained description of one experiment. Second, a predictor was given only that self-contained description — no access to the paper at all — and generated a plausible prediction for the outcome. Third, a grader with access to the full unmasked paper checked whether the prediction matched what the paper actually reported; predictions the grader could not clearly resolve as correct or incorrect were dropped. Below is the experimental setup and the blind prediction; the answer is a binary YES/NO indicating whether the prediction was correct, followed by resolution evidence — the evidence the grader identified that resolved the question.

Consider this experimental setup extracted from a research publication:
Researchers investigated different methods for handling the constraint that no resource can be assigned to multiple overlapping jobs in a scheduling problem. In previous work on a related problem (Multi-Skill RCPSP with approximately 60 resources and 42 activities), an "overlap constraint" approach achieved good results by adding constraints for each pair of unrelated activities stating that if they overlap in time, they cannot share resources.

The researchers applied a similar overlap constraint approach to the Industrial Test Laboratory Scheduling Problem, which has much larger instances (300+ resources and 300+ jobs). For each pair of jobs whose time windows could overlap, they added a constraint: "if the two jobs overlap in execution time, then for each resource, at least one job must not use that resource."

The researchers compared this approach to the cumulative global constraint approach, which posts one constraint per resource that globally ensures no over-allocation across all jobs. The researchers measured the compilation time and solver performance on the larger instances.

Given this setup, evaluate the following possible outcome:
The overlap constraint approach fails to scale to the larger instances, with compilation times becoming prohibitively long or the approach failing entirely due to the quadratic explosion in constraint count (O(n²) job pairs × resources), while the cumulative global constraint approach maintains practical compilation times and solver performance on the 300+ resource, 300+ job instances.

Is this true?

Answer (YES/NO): YES